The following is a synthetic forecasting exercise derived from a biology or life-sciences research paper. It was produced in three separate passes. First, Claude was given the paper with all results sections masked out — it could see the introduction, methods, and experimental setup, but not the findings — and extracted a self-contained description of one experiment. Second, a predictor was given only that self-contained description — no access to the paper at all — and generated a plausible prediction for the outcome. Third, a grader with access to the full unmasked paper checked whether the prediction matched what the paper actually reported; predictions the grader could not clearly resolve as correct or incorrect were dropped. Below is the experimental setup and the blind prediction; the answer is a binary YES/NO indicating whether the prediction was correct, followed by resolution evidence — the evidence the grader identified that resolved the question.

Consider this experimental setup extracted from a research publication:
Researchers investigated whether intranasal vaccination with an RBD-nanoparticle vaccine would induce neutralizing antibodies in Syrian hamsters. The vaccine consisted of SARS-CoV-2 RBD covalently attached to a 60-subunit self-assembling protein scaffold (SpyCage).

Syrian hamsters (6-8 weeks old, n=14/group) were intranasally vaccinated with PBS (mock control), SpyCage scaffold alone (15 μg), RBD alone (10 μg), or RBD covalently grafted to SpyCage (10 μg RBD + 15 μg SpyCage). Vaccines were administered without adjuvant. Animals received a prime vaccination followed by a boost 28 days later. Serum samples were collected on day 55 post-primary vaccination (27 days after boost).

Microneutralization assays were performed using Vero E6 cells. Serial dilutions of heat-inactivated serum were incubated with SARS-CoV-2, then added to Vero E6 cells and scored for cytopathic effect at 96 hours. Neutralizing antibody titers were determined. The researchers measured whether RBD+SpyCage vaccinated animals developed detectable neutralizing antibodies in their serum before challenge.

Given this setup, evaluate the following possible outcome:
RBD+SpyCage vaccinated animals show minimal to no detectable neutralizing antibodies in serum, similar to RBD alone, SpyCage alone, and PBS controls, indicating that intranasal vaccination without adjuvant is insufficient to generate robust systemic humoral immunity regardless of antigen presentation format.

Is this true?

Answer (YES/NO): NO